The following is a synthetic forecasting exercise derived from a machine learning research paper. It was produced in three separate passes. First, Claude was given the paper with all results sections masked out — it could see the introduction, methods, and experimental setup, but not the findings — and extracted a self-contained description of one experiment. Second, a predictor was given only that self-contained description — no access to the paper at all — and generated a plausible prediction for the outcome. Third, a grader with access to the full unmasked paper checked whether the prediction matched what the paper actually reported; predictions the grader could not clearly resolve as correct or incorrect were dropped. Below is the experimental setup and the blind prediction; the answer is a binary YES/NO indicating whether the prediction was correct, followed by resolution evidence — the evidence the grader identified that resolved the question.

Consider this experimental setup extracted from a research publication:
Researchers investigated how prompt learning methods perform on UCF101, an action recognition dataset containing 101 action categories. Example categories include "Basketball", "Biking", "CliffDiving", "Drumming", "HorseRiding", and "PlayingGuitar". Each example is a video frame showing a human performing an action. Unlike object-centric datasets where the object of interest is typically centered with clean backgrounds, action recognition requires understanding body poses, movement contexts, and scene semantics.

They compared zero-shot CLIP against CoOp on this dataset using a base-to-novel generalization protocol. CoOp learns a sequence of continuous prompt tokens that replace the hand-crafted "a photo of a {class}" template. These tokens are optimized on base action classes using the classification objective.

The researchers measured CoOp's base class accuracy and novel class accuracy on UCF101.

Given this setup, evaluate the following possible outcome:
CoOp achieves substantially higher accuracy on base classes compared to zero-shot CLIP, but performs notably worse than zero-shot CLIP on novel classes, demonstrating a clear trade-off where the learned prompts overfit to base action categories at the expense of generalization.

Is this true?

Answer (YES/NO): YES